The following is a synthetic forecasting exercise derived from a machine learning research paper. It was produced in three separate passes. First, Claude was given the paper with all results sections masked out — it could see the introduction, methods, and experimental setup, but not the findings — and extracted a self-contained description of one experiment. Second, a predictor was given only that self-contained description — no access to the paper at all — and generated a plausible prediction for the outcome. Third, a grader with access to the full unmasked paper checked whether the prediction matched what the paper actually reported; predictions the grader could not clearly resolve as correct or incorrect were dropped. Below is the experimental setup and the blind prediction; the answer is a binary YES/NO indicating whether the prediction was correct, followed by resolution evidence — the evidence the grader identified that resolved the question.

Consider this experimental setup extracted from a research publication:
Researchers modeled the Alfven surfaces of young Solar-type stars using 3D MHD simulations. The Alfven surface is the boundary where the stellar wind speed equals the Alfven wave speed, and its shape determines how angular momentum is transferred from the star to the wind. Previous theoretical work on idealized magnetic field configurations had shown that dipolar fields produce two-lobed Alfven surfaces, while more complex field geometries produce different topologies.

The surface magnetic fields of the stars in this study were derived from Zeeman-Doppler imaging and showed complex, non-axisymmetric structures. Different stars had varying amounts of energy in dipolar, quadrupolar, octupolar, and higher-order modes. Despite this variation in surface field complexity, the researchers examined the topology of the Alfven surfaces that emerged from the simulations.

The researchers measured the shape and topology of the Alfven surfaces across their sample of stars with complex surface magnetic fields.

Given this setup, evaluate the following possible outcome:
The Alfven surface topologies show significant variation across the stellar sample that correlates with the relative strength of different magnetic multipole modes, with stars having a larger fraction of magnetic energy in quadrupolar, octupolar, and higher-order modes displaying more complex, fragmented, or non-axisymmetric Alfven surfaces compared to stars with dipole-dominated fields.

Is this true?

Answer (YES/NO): NO